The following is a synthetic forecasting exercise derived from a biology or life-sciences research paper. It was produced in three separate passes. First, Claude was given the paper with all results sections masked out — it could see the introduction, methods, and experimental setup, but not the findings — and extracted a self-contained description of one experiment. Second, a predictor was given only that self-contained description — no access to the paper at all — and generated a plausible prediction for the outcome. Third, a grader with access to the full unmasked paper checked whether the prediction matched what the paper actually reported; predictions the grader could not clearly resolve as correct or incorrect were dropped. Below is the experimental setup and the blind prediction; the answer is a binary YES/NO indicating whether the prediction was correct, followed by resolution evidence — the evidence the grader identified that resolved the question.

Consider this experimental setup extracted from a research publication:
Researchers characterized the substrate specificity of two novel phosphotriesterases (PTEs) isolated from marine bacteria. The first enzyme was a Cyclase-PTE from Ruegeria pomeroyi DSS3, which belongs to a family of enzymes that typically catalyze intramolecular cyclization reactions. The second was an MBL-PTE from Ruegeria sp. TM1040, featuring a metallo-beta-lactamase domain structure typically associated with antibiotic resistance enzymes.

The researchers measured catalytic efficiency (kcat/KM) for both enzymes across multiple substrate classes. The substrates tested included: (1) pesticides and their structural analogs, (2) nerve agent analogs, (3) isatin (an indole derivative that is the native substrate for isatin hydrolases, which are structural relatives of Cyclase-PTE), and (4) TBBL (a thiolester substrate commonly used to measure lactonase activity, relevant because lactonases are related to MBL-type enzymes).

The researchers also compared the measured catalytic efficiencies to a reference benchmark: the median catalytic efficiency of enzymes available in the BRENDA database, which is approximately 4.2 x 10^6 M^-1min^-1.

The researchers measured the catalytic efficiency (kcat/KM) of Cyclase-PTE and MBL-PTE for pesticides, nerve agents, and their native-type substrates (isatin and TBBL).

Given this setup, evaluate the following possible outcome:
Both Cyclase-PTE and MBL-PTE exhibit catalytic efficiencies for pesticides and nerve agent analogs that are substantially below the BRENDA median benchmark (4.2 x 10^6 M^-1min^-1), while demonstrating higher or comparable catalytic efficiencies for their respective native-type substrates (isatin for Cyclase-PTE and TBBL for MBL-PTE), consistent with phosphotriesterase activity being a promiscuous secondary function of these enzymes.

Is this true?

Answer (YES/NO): NO